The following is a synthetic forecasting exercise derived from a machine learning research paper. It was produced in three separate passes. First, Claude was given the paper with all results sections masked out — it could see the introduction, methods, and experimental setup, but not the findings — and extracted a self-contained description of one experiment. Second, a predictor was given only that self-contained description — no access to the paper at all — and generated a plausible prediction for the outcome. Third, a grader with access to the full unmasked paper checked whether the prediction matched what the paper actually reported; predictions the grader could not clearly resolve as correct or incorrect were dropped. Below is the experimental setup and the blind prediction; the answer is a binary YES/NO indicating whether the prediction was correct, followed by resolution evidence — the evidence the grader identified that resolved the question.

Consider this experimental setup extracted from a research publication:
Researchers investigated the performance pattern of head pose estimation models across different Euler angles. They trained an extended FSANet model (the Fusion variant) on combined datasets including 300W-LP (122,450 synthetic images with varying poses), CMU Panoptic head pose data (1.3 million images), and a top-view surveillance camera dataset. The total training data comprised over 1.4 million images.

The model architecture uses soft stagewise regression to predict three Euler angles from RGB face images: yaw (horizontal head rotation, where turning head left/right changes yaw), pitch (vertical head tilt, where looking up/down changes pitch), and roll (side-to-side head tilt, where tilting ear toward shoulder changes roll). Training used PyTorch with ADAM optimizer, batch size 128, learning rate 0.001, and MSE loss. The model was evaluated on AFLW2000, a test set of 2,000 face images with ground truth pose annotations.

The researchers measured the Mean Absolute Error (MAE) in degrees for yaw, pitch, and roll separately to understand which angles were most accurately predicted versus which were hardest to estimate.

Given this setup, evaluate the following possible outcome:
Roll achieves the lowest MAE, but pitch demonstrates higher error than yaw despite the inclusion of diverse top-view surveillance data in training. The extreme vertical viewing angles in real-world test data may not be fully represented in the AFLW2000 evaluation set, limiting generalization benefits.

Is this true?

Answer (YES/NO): NO